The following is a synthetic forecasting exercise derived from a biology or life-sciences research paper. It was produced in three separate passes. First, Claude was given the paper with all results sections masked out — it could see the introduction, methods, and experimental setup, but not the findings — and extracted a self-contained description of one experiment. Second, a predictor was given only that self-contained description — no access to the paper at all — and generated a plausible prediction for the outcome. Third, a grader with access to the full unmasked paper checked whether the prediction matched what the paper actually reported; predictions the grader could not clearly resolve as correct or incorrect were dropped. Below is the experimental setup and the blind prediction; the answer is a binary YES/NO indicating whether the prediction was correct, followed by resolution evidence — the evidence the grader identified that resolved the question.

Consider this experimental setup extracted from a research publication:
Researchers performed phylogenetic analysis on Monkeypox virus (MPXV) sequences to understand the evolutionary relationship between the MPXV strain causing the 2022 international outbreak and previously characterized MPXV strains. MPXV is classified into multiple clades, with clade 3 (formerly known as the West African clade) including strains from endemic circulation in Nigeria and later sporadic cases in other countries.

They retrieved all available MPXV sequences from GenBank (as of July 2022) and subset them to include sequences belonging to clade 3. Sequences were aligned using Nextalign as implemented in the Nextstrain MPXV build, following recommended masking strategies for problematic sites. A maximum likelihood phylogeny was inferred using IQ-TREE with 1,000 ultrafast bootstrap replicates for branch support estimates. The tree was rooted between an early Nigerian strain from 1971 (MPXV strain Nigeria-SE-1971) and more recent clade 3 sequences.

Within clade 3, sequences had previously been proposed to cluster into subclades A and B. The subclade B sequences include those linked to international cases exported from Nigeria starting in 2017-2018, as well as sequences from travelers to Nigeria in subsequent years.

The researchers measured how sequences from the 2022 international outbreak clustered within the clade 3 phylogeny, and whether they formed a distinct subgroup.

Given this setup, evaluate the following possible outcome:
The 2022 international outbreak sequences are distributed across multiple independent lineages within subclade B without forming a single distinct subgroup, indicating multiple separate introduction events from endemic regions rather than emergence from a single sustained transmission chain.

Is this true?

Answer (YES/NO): NO